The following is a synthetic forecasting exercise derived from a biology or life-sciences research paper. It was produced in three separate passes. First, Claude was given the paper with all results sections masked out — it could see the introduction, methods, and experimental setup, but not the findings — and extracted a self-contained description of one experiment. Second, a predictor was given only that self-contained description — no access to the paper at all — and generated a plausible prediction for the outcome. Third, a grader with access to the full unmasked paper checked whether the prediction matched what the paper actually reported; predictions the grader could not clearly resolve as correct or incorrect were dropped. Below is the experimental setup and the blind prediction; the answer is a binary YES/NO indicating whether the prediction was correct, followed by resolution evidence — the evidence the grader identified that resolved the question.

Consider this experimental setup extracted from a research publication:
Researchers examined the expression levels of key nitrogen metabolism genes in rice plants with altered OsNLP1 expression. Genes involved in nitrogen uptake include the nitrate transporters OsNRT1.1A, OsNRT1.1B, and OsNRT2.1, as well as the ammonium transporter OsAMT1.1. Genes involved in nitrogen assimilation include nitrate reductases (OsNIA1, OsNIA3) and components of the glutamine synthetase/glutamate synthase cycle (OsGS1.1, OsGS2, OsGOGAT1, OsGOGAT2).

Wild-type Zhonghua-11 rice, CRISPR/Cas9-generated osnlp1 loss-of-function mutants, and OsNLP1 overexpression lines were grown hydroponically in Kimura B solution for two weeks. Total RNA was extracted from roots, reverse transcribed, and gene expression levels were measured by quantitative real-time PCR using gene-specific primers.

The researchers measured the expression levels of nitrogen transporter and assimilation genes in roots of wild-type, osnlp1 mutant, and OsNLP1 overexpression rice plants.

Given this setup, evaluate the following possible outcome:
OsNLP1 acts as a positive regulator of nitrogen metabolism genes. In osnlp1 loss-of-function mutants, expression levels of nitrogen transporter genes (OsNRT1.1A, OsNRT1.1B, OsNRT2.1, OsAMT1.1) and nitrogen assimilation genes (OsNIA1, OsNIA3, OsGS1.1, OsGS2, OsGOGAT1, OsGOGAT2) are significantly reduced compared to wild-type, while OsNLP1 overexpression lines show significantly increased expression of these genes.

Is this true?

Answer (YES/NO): YES